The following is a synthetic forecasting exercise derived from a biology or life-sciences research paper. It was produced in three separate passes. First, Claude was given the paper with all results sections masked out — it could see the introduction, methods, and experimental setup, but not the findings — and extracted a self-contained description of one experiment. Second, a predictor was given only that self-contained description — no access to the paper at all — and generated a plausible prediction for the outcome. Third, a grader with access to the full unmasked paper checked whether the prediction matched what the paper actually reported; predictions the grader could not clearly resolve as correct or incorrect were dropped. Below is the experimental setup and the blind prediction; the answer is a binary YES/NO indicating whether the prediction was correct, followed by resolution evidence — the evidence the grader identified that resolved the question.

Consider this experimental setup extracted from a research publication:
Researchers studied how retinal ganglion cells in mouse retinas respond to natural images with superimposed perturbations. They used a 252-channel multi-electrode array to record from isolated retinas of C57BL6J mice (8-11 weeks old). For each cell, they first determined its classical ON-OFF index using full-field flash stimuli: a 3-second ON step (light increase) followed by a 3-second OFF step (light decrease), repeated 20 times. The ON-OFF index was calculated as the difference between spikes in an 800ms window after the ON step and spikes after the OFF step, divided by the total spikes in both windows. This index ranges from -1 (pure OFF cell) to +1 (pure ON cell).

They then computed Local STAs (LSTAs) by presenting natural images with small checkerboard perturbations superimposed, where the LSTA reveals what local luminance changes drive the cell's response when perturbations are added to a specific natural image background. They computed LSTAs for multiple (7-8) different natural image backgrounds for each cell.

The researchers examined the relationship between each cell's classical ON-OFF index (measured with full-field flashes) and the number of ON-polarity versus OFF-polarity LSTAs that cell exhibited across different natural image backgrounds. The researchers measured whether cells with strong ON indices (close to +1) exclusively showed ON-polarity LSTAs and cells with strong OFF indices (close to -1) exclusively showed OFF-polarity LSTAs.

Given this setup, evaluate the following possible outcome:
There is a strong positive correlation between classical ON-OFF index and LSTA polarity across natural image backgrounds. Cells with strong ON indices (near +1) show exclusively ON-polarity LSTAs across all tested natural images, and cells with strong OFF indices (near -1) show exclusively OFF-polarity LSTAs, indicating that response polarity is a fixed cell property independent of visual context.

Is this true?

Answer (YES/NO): NO